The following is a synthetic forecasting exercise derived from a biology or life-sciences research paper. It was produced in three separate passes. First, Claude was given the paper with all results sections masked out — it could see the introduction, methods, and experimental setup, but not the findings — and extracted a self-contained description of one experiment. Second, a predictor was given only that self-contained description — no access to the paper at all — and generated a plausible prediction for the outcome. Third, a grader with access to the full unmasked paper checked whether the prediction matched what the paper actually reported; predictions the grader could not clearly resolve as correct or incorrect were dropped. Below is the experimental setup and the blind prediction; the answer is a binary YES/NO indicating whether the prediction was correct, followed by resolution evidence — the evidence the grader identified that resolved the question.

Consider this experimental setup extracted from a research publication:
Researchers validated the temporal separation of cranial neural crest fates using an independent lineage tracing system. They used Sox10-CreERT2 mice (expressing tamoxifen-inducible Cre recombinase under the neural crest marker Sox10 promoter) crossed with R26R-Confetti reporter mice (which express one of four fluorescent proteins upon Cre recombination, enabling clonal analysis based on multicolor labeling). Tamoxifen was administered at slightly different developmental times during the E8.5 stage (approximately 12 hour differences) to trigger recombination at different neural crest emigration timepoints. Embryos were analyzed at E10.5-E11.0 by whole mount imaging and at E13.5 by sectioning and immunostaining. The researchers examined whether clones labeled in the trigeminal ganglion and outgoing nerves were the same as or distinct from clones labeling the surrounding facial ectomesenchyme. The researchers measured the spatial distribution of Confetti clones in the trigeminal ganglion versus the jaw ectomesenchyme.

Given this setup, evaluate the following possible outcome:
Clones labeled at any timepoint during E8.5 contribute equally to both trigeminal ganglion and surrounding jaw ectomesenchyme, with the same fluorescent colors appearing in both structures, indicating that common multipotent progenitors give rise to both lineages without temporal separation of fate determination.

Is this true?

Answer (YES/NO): NO